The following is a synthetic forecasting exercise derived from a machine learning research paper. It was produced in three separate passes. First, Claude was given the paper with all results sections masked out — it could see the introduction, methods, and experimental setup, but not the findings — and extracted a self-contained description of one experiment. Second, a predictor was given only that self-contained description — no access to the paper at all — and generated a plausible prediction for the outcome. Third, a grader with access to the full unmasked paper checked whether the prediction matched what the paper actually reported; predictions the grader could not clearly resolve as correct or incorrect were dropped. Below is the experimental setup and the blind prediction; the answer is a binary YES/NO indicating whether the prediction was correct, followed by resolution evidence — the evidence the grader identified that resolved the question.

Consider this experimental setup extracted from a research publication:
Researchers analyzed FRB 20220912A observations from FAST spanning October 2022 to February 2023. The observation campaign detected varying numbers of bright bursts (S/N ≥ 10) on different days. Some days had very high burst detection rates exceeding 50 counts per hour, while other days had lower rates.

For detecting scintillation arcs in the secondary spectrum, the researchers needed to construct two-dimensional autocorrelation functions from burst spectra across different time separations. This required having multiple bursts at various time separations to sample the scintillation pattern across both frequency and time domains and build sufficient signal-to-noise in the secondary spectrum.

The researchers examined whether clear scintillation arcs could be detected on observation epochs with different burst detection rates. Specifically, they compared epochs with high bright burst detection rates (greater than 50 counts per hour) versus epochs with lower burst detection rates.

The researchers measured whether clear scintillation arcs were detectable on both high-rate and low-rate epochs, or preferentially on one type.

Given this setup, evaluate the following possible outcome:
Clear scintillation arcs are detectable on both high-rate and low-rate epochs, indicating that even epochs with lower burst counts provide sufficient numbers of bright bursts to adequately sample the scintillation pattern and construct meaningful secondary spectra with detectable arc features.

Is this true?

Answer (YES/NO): NO